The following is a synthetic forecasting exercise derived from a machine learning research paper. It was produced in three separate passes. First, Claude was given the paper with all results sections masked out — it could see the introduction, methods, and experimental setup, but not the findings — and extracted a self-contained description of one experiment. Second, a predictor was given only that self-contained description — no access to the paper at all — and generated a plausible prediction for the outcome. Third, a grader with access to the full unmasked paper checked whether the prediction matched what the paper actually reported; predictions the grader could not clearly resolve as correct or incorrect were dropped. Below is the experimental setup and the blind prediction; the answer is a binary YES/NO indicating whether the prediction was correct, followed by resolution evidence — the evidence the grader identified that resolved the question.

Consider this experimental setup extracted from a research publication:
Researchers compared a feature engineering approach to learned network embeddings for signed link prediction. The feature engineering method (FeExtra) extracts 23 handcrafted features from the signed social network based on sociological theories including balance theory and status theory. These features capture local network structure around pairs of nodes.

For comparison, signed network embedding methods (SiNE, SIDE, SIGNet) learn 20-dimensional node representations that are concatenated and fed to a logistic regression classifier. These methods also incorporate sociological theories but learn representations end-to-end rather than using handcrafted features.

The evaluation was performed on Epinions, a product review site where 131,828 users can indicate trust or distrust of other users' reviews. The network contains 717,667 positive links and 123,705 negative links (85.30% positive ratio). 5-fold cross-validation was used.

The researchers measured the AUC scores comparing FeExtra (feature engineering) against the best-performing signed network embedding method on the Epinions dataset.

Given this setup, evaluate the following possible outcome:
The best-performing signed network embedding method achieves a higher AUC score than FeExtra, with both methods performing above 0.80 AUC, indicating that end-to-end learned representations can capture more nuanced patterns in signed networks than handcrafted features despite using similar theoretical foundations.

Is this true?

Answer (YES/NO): NO